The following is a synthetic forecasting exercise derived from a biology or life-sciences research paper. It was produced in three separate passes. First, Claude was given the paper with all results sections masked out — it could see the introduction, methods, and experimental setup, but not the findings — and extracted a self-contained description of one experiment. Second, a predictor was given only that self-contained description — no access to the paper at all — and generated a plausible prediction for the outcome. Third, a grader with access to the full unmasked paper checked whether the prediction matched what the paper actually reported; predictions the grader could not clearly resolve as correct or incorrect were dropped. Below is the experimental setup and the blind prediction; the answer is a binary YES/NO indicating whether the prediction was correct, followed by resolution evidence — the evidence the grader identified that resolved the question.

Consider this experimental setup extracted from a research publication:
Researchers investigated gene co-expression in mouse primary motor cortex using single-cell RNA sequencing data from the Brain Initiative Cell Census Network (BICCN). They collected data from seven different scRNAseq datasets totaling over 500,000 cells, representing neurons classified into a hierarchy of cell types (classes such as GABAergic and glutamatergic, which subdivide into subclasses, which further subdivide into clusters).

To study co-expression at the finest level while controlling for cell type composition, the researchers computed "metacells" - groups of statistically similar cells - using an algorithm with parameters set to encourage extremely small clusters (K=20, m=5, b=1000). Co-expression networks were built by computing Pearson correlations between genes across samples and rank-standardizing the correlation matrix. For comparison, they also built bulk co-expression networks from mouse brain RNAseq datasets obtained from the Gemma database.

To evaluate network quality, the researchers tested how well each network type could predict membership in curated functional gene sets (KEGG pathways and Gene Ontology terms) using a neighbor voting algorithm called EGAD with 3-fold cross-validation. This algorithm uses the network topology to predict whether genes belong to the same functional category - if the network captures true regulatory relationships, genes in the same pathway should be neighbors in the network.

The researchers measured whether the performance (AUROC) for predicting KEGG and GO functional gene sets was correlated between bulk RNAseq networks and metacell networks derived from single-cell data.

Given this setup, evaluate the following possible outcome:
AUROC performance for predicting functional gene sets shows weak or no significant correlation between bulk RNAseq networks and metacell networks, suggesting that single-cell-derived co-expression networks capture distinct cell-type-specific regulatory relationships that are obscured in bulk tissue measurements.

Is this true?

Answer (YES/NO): NO